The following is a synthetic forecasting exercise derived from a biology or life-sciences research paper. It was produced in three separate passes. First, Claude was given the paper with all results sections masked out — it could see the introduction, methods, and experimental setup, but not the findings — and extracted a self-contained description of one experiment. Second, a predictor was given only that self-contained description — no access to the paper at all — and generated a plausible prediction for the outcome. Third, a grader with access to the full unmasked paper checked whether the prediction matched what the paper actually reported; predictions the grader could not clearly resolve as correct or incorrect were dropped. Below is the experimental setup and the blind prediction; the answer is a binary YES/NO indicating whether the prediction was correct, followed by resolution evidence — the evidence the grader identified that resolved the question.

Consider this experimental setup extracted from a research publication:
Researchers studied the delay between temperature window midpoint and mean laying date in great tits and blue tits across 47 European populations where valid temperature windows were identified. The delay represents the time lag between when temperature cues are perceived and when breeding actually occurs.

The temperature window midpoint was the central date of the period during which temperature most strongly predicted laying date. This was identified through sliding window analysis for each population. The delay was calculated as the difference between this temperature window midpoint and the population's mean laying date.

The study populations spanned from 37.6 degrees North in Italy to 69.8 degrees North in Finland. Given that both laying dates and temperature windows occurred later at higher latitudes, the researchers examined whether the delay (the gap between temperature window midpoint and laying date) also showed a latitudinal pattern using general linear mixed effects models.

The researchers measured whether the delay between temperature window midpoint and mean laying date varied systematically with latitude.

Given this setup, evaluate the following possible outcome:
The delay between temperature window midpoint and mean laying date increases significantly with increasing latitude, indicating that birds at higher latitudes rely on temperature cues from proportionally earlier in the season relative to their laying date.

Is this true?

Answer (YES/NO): NO